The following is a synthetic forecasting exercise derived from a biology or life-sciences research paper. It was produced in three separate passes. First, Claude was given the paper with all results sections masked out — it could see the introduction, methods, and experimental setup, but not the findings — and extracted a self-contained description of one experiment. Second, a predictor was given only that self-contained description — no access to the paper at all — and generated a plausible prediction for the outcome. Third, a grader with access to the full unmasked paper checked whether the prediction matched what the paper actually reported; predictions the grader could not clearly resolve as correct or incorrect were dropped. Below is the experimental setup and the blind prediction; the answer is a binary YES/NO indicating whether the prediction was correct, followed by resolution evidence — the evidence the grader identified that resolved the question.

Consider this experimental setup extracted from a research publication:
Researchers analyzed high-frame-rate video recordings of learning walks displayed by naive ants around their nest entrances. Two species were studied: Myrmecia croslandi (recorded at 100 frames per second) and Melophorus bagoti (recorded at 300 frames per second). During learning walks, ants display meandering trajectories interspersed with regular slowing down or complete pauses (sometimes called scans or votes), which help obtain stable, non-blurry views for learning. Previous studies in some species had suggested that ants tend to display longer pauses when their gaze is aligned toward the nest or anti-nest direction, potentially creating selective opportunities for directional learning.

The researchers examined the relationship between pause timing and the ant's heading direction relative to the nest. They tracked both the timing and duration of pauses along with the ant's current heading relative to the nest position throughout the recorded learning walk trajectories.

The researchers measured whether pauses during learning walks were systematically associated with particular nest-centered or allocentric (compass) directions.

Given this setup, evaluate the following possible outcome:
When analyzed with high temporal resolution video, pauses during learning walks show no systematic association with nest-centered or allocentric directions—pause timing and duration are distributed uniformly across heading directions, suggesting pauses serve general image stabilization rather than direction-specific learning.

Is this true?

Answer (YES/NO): YES